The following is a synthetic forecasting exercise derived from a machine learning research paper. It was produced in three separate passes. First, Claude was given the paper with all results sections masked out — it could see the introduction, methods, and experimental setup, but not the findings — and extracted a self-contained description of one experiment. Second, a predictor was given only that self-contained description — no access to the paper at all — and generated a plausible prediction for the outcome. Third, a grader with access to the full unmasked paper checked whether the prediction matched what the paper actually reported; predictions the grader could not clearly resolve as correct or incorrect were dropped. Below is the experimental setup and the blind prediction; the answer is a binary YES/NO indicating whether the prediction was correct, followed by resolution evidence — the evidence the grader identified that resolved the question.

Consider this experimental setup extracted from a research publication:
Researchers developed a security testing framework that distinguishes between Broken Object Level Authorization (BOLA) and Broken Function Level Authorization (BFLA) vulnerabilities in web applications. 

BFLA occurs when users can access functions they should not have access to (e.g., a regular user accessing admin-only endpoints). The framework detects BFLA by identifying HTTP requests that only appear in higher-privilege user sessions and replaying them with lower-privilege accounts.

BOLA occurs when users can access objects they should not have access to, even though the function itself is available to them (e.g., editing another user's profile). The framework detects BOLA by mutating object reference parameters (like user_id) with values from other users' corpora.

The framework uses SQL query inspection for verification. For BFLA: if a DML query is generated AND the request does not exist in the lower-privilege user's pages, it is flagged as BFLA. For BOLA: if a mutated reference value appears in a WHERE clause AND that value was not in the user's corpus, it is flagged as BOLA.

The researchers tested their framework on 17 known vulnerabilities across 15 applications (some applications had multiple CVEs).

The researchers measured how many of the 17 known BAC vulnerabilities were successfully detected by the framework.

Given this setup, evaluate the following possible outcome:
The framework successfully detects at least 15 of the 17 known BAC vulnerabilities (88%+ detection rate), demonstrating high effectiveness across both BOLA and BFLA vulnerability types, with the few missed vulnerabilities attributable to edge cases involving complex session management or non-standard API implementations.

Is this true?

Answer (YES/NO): NO